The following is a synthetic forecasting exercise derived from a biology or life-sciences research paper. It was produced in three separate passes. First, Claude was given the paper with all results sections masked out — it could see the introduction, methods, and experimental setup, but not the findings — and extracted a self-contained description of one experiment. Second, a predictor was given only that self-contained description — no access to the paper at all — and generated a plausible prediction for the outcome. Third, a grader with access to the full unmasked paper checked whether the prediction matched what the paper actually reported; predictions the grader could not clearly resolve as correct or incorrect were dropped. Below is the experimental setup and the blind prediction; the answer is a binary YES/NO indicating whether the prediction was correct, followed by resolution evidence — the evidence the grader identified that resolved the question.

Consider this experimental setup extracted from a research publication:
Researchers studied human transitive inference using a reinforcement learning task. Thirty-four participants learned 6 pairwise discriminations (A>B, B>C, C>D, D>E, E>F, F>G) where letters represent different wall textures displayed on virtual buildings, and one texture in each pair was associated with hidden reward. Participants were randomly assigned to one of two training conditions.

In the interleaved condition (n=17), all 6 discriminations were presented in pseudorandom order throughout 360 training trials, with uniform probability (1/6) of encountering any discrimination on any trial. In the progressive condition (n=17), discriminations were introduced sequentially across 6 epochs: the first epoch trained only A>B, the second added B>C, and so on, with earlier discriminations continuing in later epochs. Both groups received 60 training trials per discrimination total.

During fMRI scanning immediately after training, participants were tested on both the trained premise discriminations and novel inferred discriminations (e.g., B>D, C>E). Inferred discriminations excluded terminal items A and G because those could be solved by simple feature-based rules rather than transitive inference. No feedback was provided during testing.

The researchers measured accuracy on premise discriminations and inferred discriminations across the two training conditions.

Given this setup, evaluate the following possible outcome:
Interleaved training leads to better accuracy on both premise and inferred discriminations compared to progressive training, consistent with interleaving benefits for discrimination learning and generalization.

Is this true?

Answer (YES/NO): NO